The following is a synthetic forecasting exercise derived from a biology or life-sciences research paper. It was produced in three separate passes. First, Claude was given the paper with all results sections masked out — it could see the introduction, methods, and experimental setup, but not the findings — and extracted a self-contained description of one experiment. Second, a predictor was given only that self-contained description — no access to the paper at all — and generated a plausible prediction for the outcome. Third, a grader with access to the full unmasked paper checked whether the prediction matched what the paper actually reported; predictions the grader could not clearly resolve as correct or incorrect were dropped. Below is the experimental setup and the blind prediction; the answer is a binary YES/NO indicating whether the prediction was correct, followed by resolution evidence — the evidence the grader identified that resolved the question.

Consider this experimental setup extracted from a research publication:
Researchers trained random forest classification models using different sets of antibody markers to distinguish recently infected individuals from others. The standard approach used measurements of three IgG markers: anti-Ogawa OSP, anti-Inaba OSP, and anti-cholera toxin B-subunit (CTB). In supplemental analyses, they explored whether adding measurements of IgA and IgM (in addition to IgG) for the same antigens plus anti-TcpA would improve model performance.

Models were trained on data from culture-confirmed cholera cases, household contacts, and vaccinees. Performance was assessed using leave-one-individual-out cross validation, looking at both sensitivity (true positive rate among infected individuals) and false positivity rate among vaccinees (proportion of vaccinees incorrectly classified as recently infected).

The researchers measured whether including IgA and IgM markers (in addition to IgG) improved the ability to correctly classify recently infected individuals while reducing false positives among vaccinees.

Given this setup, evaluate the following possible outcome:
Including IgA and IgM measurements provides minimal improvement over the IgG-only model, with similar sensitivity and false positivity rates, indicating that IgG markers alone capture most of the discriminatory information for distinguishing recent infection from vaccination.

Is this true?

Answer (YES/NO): YES